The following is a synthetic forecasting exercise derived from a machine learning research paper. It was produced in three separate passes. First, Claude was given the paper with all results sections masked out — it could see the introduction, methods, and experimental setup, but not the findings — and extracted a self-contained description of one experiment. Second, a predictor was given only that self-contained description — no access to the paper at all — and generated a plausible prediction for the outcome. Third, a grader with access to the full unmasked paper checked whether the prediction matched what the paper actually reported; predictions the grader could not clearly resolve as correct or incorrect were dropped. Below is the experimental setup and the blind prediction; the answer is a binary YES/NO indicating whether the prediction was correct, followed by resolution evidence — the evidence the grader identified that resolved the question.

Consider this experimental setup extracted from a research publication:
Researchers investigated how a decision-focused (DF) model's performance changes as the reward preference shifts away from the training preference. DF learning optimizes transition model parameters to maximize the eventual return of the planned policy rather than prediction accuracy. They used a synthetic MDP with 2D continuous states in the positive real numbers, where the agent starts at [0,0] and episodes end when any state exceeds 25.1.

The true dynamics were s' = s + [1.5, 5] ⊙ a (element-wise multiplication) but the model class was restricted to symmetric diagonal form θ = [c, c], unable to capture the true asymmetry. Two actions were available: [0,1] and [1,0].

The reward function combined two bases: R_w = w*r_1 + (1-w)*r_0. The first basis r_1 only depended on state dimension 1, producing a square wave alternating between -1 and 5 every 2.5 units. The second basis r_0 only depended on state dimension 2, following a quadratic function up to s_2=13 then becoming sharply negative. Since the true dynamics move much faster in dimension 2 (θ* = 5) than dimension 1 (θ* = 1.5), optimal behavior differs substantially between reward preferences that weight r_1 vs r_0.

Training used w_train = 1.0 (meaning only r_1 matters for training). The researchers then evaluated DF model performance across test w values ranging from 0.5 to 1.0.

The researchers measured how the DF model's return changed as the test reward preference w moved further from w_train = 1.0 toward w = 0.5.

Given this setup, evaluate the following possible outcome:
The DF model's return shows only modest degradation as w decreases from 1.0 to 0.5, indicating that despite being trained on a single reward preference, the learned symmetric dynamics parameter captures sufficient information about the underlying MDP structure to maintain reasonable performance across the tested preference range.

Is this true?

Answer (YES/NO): NO